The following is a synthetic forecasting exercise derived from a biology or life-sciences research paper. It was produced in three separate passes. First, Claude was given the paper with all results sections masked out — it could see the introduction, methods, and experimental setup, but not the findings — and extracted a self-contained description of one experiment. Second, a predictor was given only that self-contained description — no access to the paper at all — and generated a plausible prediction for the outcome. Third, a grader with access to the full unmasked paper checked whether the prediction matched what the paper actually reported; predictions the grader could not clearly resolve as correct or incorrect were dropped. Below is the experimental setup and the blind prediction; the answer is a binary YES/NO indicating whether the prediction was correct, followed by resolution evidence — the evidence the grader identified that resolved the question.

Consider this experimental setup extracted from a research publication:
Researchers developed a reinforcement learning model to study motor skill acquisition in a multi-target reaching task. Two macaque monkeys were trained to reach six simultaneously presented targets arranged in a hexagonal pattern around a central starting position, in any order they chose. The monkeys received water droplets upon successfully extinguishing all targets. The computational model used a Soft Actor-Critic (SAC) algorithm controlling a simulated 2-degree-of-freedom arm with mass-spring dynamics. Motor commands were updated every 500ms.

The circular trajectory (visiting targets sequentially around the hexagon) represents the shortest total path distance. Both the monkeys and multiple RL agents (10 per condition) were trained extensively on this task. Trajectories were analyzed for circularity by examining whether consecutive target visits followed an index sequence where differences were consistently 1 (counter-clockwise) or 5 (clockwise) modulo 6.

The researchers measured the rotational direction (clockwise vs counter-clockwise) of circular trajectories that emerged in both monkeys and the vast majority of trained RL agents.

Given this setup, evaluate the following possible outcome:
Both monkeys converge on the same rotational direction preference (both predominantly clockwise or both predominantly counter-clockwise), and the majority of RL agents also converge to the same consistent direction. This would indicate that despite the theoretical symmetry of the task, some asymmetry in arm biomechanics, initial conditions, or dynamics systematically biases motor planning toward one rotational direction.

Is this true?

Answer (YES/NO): YES